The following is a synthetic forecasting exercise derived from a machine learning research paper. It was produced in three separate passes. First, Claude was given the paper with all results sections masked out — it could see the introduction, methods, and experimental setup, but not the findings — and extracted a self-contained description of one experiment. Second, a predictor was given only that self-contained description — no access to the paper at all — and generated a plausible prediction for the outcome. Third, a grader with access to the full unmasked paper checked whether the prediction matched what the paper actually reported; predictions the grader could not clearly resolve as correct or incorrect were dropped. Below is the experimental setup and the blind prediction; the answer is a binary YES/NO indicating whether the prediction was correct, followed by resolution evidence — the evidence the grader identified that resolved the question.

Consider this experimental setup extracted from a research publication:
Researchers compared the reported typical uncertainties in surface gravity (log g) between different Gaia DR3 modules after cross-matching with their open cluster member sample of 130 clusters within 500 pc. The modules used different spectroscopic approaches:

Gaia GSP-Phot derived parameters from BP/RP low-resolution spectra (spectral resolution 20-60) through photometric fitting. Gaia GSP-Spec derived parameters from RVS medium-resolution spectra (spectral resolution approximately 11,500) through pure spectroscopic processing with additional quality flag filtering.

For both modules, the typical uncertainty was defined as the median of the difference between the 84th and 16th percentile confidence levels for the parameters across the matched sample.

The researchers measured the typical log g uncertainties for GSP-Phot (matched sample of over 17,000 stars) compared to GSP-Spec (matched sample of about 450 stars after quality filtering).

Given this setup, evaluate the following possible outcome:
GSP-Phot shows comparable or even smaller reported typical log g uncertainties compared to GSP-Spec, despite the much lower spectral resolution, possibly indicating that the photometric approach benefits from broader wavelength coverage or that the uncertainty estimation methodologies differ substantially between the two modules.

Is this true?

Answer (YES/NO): YES